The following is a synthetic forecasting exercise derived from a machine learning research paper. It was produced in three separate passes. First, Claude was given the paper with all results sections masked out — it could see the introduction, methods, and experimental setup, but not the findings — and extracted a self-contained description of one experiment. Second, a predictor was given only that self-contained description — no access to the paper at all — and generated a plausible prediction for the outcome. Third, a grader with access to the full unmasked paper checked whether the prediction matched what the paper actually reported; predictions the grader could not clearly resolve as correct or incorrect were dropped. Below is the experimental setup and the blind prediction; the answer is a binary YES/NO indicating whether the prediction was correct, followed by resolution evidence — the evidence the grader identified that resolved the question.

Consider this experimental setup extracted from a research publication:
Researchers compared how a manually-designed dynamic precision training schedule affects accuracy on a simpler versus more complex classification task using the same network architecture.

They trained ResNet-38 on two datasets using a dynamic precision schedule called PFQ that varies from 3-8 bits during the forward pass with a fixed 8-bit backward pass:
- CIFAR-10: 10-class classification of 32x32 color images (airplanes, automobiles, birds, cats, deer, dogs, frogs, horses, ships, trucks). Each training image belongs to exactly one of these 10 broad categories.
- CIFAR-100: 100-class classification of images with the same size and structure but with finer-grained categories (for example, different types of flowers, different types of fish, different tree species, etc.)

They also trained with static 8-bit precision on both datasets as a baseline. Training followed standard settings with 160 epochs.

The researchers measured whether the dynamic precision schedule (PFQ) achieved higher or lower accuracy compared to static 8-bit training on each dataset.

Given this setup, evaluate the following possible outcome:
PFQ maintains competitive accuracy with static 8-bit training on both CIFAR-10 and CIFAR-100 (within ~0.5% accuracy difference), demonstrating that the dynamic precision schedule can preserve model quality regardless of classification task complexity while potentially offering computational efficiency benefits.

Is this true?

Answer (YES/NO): YES